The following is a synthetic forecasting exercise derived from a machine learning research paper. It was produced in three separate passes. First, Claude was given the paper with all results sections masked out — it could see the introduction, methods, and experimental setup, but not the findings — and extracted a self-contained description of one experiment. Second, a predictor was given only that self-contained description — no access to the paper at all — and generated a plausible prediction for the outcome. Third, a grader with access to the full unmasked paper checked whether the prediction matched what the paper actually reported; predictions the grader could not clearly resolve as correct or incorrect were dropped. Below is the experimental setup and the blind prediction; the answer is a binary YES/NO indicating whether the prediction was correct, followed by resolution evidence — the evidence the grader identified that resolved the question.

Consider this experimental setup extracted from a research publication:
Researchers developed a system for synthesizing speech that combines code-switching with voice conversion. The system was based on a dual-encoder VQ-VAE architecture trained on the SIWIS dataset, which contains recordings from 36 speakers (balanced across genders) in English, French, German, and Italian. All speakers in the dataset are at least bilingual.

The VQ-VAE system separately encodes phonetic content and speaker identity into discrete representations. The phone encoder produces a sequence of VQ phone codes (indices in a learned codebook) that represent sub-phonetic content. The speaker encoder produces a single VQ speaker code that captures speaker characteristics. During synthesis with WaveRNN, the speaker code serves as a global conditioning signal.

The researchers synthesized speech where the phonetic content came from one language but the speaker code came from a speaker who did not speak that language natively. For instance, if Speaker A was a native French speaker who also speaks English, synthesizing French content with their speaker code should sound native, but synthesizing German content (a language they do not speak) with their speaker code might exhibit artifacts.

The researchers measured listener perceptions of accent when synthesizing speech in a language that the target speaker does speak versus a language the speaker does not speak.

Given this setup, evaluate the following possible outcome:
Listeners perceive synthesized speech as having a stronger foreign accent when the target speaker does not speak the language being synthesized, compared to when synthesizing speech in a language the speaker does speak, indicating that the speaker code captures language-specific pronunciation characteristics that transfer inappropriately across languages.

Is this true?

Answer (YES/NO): YES